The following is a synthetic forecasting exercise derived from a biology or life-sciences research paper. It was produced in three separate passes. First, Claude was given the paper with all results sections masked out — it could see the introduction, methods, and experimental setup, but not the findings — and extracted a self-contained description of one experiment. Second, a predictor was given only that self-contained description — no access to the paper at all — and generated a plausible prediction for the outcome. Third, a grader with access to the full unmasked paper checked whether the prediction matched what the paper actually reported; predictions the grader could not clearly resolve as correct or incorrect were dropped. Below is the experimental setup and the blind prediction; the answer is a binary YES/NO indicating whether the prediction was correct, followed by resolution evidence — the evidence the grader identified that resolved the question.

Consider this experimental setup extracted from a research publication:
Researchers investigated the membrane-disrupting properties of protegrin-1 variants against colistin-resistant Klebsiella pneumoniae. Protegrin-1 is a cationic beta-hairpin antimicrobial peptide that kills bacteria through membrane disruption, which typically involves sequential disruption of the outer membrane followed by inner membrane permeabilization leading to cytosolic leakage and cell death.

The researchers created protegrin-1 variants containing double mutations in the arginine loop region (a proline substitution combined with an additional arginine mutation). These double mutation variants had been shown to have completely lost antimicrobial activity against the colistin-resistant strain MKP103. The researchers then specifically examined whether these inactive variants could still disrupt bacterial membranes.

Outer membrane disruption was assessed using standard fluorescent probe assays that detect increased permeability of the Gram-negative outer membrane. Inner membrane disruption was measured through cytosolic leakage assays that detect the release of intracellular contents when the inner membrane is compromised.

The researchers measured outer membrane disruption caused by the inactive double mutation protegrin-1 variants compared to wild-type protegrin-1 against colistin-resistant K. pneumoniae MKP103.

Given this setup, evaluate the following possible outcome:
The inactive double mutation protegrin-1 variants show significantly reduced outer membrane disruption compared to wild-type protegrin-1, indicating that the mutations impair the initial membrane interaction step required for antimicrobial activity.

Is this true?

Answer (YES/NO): NO